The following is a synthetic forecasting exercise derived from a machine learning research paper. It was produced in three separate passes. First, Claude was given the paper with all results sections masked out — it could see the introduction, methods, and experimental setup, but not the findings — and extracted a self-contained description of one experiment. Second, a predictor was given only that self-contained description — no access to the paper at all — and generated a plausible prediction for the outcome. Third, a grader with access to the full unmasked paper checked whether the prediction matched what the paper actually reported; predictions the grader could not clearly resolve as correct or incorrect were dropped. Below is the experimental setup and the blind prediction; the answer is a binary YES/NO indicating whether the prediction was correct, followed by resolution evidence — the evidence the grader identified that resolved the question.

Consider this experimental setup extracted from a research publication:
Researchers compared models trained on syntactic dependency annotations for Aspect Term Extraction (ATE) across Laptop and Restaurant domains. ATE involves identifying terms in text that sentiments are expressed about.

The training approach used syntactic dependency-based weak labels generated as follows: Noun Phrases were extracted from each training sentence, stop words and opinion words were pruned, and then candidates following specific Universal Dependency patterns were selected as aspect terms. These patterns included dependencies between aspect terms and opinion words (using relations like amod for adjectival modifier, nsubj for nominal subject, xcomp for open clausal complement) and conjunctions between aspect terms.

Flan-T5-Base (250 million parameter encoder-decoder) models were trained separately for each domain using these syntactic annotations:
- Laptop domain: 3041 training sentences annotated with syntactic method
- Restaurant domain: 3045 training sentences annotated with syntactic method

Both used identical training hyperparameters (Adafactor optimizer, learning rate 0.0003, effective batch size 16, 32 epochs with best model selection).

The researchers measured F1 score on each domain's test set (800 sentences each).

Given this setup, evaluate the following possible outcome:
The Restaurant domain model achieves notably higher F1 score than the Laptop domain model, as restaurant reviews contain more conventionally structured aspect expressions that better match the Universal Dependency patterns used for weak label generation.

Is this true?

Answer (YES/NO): YES